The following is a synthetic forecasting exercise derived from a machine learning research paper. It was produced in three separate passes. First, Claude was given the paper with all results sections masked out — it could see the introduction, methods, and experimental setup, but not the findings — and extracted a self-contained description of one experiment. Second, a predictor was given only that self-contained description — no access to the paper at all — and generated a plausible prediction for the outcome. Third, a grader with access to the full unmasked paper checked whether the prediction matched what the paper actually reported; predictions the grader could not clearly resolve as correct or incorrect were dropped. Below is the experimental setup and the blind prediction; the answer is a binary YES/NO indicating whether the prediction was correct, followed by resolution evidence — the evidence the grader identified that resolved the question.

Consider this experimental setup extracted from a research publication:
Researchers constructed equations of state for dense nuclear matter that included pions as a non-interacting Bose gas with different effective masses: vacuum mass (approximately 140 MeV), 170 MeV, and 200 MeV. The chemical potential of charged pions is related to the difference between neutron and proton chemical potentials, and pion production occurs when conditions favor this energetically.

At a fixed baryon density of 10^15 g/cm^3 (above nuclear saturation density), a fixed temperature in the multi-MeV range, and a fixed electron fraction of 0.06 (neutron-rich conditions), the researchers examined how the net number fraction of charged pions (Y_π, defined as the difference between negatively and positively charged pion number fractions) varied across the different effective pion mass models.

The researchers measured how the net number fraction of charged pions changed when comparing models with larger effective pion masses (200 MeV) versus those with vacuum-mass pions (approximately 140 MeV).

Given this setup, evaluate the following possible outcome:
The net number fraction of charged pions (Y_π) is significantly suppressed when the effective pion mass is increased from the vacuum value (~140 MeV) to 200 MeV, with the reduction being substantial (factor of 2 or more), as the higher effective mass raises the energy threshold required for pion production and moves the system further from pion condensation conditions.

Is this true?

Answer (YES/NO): YES